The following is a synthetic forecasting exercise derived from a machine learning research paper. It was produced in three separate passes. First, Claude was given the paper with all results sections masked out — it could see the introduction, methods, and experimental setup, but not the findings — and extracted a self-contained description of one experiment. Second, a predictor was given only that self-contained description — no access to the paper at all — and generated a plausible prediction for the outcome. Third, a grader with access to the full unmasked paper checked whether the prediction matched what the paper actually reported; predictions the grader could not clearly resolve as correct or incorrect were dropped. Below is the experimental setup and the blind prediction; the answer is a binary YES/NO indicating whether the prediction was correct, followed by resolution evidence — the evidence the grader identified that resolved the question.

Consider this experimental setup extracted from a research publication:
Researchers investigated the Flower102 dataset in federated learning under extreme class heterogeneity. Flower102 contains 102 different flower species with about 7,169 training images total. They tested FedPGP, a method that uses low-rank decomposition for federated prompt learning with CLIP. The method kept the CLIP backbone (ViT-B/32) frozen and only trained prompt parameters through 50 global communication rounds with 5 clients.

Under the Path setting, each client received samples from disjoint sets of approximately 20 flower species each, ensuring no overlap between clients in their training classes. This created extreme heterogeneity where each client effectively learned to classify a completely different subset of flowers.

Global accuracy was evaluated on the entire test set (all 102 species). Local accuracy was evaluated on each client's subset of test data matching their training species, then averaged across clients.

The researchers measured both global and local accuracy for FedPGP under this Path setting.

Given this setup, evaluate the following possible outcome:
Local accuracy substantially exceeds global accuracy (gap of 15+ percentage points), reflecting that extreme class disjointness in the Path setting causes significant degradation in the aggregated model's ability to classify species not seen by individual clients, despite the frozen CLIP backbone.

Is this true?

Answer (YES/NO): YES